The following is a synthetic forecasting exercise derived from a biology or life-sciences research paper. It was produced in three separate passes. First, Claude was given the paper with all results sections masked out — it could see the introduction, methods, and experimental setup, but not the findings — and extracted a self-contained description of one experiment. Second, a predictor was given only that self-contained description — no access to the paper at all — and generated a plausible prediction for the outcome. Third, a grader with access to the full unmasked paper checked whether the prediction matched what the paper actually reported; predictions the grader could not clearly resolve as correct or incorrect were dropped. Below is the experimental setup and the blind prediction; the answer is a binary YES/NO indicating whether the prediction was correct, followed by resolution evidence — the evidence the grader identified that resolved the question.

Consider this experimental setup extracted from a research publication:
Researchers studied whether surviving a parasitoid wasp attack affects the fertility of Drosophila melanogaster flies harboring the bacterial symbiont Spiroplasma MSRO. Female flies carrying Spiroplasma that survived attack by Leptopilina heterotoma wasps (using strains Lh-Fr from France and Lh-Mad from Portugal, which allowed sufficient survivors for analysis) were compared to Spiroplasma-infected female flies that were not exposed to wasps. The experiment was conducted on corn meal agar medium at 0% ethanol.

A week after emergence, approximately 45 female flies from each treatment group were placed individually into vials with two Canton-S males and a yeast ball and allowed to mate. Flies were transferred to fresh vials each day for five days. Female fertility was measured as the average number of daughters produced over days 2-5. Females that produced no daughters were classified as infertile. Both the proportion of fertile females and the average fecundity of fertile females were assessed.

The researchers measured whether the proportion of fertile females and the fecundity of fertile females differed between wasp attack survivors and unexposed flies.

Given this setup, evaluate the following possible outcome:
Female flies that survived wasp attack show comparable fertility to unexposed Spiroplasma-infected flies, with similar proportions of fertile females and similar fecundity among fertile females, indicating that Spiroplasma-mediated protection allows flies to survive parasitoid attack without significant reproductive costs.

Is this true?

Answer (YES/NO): NO